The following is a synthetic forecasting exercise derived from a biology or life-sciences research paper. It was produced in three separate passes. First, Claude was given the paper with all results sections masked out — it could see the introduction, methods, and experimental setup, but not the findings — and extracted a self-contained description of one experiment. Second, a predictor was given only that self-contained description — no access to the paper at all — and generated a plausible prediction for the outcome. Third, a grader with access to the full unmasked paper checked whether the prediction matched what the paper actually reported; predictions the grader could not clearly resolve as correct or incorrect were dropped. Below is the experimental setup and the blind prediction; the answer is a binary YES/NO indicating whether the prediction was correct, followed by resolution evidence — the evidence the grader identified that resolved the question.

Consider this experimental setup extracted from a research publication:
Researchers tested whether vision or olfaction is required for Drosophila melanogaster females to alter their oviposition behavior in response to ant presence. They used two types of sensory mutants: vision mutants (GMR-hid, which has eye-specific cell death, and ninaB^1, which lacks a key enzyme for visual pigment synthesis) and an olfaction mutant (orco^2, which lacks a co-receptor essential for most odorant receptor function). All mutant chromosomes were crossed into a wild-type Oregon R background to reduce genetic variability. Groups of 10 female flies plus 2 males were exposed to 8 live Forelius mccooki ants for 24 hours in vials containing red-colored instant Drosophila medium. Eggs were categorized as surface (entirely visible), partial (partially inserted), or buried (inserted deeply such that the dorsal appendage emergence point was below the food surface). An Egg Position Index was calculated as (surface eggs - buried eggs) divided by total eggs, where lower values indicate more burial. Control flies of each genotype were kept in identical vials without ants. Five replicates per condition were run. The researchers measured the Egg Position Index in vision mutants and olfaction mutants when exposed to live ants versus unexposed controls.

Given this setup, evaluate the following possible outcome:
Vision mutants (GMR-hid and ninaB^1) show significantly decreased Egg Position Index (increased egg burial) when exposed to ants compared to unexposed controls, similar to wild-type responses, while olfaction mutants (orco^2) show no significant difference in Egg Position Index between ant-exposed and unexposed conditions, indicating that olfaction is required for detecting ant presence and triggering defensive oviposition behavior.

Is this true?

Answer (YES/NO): NO